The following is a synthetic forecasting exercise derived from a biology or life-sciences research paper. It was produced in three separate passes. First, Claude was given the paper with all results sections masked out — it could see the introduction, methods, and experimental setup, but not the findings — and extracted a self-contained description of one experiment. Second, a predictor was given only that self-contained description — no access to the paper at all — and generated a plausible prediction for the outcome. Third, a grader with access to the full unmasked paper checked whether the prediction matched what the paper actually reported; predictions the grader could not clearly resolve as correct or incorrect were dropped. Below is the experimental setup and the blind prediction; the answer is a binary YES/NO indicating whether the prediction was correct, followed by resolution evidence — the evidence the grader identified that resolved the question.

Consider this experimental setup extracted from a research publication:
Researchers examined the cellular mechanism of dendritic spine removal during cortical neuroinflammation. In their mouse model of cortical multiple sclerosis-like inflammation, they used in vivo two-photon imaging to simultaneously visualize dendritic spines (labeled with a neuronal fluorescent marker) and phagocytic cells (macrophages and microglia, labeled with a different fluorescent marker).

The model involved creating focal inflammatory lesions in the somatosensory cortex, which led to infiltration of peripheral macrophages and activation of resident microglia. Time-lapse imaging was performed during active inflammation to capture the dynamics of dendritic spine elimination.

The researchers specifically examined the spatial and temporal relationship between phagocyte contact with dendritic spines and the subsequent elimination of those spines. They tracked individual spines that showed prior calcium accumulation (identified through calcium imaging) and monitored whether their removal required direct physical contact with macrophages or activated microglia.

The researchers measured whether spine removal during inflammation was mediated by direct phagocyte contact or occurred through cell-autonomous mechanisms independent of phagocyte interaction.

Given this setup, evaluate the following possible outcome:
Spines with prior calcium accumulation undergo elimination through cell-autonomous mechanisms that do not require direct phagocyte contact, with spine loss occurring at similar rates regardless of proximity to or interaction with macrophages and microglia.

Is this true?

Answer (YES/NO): NO